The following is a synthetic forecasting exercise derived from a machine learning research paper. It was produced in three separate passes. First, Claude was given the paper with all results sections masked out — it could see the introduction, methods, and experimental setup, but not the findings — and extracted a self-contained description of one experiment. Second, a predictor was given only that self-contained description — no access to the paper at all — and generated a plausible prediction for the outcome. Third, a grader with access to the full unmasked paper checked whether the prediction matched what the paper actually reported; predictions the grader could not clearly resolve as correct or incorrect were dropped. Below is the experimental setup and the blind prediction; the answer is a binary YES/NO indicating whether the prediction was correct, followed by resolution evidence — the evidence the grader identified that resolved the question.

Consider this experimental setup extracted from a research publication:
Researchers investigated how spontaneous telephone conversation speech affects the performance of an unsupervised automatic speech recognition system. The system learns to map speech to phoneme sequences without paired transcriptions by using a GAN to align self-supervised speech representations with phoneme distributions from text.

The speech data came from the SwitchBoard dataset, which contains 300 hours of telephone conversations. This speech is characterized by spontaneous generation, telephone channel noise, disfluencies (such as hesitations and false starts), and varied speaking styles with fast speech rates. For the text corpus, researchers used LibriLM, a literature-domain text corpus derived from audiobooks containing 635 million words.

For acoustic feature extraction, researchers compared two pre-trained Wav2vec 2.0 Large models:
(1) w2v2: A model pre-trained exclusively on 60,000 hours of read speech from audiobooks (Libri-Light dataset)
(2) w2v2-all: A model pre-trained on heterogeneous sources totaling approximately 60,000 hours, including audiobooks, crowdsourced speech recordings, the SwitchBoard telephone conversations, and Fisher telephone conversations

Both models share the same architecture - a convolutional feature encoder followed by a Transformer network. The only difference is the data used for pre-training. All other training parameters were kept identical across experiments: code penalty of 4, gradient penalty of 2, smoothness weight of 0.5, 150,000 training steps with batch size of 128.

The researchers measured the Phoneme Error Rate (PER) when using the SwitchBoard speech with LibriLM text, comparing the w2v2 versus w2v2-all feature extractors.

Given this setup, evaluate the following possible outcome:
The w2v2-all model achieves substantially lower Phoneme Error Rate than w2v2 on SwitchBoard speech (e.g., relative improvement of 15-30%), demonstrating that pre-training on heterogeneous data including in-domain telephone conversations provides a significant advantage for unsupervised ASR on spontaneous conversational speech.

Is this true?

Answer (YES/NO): NO